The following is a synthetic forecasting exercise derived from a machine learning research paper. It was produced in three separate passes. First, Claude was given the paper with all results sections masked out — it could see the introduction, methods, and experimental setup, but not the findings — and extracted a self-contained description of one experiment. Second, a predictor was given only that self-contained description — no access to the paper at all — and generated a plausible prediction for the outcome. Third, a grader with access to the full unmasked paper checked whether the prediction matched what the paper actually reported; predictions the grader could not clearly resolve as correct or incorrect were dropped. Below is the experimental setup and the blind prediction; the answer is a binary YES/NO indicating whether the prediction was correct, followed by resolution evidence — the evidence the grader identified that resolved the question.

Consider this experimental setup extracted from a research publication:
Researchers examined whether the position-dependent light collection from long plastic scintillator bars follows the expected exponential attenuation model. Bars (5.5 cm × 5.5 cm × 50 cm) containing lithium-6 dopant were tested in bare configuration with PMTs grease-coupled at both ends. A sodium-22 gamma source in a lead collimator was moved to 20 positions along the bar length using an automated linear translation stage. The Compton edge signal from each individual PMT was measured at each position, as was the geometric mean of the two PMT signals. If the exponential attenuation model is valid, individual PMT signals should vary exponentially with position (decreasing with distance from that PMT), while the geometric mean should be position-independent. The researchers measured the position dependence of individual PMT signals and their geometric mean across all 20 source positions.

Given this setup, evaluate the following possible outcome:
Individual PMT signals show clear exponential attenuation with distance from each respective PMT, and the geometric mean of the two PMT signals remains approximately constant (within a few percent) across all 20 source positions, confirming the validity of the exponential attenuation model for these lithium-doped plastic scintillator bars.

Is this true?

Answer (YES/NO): YES